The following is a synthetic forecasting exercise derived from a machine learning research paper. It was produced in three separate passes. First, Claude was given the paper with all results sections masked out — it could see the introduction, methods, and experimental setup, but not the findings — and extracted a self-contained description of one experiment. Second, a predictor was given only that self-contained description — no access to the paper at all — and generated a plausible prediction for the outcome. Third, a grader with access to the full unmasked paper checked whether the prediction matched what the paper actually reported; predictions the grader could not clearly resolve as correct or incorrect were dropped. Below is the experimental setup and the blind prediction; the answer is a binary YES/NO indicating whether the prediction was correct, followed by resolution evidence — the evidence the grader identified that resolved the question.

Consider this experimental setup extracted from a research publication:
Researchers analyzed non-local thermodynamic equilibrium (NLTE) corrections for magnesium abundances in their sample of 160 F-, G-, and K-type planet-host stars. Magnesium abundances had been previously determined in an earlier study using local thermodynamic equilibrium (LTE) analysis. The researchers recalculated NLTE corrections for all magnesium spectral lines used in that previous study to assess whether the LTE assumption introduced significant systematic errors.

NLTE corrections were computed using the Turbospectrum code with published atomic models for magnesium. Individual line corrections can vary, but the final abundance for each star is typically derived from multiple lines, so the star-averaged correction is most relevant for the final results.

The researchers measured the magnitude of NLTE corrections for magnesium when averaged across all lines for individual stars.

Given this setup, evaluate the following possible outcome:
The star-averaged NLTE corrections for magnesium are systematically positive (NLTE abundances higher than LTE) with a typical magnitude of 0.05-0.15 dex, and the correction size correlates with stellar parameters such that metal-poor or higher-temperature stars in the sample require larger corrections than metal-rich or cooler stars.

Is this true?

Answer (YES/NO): NO